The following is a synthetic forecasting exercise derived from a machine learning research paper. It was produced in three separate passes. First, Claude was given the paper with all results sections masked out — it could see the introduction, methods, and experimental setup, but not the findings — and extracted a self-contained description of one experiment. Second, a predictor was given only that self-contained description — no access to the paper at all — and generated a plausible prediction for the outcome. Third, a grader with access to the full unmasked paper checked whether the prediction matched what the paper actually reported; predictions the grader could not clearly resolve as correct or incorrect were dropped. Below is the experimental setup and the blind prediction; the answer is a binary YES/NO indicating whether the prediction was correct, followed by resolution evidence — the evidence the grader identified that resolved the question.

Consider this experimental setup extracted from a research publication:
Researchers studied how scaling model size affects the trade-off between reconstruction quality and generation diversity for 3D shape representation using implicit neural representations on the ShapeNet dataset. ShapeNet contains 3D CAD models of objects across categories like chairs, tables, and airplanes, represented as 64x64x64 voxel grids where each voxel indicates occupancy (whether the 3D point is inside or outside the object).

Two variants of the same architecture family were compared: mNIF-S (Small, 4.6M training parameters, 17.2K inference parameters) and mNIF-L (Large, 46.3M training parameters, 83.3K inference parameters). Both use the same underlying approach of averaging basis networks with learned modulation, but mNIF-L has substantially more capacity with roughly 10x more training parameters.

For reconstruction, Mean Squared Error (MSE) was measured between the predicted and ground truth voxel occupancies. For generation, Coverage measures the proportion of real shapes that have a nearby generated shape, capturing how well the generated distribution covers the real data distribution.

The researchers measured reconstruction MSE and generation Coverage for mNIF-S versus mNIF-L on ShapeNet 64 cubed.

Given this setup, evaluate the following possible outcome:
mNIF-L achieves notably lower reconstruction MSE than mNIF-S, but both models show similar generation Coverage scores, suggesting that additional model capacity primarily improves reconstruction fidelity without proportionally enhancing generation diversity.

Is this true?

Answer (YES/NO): NO